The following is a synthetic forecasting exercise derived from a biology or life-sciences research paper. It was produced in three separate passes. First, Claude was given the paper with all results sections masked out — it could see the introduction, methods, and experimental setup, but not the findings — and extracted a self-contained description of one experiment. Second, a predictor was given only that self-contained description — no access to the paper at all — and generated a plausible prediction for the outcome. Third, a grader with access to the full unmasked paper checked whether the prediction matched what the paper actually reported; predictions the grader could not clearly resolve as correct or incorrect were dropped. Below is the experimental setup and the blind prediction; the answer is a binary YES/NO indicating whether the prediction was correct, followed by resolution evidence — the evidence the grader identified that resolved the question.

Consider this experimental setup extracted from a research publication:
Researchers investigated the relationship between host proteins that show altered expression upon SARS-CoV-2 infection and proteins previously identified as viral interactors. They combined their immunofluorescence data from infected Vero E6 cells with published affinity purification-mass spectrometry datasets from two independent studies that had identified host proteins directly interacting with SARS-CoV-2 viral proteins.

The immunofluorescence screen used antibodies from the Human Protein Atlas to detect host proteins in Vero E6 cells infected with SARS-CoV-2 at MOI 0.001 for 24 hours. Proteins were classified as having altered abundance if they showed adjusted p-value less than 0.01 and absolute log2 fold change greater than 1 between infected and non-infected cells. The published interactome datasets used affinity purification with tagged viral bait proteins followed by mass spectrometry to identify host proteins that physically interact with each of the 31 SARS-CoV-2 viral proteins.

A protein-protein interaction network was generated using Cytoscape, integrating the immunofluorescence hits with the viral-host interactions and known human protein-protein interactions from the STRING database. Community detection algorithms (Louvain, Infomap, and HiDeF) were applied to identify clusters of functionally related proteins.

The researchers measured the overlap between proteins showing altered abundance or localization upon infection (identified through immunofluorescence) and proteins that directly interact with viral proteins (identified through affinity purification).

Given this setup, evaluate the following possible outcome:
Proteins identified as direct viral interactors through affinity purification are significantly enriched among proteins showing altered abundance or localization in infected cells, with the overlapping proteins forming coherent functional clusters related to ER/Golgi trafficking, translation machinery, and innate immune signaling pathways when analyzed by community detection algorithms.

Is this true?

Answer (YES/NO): NO